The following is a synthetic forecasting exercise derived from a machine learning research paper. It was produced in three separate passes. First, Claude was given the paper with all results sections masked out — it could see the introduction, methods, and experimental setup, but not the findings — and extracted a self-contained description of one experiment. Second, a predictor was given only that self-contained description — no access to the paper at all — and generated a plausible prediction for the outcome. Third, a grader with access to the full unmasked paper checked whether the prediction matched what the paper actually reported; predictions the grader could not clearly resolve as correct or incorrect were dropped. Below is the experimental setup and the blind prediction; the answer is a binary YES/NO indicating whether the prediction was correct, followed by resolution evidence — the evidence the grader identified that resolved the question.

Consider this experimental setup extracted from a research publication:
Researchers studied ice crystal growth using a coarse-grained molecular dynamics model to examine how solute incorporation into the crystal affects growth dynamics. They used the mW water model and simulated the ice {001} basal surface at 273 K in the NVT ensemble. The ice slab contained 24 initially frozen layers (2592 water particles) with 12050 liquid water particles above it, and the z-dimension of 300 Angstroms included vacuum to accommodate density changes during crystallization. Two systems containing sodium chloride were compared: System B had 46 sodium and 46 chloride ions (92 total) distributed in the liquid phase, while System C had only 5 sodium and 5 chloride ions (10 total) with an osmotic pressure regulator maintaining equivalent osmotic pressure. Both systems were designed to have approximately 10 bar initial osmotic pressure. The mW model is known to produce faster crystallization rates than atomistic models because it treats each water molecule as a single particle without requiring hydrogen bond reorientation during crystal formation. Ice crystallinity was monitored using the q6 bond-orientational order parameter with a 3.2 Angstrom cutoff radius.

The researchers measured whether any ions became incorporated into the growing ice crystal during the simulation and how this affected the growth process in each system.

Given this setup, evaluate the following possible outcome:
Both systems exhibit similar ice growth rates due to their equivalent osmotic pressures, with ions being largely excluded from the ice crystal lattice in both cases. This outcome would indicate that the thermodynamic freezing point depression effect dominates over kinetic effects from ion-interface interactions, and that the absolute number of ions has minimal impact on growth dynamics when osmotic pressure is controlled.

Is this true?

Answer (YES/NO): NO